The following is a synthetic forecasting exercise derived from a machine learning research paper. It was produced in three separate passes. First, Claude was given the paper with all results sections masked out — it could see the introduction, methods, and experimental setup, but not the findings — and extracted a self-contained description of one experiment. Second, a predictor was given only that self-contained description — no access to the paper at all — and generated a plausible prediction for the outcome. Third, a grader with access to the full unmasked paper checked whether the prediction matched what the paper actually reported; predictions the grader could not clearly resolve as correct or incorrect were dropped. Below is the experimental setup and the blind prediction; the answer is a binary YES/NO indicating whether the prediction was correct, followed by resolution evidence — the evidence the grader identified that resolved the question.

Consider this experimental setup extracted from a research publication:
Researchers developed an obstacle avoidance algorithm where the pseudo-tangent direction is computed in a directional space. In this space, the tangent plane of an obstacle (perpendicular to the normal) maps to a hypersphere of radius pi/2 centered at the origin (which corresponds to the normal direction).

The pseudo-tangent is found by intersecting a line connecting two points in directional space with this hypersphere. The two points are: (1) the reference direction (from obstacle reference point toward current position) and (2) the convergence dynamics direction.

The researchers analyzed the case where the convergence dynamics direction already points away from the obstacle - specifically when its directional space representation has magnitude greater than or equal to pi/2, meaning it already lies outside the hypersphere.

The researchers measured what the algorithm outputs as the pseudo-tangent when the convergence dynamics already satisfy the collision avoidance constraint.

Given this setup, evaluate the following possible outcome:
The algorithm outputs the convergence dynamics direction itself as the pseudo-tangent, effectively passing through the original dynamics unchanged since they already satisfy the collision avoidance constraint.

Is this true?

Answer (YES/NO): YES